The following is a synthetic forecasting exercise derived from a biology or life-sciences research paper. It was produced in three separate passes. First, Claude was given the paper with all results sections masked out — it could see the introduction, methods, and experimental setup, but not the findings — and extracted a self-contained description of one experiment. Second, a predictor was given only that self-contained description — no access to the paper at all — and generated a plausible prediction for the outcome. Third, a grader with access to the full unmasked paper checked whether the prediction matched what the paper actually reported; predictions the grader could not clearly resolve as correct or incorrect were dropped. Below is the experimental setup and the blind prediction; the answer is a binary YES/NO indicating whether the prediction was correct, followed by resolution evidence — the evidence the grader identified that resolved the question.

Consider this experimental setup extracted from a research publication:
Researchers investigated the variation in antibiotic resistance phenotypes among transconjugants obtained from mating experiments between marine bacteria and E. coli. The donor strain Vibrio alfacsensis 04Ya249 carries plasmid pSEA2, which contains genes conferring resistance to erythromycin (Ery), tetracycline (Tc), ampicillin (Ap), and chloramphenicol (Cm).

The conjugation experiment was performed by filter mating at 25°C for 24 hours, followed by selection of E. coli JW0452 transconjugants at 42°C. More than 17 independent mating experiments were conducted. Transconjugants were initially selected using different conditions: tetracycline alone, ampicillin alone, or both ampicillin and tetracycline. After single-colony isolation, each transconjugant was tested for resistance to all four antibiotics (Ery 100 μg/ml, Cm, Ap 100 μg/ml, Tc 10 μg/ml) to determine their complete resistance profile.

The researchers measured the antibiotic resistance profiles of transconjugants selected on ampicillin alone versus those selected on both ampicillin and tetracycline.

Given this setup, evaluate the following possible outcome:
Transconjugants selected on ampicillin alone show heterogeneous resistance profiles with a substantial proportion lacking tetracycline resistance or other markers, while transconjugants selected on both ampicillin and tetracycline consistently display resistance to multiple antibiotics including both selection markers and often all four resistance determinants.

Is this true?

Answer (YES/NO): YES